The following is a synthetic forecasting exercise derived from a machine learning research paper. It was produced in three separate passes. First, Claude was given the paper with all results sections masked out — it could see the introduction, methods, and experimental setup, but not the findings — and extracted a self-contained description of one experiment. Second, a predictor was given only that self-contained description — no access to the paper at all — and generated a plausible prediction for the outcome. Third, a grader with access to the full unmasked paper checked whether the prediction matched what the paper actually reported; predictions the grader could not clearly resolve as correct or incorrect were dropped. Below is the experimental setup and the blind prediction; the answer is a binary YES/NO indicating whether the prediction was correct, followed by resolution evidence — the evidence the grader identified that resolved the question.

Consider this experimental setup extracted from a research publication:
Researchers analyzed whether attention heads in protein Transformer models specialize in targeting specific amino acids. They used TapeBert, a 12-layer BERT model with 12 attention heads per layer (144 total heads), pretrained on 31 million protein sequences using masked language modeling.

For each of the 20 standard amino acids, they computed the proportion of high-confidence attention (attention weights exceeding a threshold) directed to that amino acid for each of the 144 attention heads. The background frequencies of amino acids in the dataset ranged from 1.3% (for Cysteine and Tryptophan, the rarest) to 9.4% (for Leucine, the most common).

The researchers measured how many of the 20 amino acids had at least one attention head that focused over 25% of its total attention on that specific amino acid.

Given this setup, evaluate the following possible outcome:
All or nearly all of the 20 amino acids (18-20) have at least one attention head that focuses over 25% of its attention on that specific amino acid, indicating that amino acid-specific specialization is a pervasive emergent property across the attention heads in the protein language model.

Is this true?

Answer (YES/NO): NO